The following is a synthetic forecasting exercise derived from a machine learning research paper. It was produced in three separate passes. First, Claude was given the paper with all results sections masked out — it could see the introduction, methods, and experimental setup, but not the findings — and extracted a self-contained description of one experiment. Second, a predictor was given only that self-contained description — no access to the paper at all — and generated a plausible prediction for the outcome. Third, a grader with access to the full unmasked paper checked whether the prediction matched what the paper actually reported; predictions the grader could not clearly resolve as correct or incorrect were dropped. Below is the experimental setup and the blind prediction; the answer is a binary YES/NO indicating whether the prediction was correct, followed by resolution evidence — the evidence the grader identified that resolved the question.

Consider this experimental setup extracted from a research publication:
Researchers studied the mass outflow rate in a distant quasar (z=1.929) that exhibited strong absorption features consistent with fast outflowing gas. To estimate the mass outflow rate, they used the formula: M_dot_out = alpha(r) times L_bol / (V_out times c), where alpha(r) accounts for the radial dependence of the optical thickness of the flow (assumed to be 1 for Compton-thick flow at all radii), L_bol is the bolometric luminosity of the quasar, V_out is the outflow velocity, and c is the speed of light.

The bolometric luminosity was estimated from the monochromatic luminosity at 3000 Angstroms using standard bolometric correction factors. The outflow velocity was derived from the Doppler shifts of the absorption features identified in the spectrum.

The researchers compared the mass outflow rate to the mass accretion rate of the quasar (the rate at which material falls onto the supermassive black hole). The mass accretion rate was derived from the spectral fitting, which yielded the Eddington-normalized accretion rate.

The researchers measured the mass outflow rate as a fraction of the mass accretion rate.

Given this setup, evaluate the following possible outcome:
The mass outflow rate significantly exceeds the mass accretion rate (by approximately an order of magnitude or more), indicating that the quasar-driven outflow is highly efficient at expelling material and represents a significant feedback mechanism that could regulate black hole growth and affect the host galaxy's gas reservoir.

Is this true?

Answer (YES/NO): NO